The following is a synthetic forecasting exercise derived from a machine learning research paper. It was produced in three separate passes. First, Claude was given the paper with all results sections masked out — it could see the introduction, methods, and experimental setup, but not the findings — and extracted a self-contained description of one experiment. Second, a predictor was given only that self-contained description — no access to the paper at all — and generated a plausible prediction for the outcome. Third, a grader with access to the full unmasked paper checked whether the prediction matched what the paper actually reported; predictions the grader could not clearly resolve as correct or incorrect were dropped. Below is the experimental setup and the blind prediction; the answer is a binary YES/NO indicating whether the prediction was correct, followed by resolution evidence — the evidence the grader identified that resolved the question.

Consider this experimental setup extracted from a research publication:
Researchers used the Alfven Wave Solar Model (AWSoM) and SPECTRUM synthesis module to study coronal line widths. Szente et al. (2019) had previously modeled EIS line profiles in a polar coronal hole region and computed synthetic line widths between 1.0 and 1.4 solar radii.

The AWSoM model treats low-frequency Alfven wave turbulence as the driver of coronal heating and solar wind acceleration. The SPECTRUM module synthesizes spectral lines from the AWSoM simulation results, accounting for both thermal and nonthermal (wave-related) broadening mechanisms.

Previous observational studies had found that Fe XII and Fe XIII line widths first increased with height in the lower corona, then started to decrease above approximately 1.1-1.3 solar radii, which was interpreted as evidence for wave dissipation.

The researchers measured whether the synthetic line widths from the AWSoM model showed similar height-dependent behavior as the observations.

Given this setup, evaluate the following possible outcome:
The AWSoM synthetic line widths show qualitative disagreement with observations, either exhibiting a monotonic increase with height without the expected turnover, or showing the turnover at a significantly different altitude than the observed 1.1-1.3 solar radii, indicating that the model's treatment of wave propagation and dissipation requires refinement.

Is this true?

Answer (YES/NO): YES